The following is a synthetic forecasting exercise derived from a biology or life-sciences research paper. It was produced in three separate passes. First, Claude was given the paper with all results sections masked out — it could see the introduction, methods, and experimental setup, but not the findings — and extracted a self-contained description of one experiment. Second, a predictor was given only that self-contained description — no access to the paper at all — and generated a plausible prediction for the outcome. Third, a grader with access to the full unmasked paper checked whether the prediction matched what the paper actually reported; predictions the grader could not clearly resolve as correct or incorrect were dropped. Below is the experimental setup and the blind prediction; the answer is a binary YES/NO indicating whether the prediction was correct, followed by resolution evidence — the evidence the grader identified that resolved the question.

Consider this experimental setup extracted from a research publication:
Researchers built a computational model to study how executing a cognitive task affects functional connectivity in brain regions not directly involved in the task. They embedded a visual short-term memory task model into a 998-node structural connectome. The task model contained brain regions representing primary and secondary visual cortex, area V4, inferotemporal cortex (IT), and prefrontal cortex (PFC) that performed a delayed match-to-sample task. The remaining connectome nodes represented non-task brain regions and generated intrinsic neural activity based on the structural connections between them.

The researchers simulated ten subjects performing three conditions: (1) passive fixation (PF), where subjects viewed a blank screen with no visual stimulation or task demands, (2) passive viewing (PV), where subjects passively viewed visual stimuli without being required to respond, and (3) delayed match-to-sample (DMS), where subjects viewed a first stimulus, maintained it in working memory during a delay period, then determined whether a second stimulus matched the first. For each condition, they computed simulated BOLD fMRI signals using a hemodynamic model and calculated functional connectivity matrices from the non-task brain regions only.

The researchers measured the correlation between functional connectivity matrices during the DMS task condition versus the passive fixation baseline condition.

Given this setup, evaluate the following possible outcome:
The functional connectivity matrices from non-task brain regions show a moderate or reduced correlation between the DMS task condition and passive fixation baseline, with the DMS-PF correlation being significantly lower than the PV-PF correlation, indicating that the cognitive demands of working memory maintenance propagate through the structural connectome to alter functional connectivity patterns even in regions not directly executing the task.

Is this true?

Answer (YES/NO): NO